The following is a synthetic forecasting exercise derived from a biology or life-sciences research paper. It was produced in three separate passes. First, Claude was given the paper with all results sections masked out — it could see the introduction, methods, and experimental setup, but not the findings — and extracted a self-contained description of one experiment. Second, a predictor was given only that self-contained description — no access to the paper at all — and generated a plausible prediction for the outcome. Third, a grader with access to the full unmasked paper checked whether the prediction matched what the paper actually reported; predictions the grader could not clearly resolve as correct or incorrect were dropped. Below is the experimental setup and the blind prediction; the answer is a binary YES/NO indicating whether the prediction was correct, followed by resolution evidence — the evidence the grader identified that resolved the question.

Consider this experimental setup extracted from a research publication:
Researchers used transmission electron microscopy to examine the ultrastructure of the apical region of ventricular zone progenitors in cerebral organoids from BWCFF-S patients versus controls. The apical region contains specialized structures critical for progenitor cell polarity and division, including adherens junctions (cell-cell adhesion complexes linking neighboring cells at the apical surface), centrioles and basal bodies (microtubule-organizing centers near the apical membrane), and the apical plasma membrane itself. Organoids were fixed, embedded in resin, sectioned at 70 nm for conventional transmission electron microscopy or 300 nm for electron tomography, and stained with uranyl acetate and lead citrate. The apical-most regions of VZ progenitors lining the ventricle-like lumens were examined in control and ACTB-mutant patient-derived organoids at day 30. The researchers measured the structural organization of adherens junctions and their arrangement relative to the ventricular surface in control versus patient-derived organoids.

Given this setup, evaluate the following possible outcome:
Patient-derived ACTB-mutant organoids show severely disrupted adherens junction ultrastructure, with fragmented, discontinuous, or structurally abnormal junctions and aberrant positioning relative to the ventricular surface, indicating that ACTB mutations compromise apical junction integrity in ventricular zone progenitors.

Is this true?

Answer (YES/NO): NO